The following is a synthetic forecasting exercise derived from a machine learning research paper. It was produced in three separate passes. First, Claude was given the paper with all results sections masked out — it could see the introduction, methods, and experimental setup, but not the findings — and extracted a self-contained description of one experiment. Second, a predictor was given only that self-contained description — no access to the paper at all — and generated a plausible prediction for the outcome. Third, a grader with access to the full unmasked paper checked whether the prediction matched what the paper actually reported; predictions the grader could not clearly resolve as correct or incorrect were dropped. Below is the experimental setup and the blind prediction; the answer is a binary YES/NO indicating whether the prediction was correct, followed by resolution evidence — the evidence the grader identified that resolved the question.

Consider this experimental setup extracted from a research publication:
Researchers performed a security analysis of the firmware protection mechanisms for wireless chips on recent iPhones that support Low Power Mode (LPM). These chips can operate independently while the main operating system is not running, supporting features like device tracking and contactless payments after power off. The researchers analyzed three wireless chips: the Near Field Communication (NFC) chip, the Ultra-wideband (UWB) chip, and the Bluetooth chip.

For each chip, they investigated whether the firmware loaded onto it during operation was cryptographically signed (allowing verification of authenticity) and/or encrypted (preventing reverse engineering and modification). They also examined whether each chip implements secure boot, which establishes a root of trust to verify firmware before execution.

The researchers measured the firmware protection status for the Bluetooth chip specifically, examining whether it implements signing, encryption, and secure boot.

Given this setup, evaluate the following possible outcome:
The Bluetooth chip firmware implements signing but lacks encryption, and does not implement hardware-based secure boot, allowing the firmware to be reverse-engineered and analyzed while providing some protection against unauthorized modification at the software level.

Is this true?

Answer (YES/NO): NO